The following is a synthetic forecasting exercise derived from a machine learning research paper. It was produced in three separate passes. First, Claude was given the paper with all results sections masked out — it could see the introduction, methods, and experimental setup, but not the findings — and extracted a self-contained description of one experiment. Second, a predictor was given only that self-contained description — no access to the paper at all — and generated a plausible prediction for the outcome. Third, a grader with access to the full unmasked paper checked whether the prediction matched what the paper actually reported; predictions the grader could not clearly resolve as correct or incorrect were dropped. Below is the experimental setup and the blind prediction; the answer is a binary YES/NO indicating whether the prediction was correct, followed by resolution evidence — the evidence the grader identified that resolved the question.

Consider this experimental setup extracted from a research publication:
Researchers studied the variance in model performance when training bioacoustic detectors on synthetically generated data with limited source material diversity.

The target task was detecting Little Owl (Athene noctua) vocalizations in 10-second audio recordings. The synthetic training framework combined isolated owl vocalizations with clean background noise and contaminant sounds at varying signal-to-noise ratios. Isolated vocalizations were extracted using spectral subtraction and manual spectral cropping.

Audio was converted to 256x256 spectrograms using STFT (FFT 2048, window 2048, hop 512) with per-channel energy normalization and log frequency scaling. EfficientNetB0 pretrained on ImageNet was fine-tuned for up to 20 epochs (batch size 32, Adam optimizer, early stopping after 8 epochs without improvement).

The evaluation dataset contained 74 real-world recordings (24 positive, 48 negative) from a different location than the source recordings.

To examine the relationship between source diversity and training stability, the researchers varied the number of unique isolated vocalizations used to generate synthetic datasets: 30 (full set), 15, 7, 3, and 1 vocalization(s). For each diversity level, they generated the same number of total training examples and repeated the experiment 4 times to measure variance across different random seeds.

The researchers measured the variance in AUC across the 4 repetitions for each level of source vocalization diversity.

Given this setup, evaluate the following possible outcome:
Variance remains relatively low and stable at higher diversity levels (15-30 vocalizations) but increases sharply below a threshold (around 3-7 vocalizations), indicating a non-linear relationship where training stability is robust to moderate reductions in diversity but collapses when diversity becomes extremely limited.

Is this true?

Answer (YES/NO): NO